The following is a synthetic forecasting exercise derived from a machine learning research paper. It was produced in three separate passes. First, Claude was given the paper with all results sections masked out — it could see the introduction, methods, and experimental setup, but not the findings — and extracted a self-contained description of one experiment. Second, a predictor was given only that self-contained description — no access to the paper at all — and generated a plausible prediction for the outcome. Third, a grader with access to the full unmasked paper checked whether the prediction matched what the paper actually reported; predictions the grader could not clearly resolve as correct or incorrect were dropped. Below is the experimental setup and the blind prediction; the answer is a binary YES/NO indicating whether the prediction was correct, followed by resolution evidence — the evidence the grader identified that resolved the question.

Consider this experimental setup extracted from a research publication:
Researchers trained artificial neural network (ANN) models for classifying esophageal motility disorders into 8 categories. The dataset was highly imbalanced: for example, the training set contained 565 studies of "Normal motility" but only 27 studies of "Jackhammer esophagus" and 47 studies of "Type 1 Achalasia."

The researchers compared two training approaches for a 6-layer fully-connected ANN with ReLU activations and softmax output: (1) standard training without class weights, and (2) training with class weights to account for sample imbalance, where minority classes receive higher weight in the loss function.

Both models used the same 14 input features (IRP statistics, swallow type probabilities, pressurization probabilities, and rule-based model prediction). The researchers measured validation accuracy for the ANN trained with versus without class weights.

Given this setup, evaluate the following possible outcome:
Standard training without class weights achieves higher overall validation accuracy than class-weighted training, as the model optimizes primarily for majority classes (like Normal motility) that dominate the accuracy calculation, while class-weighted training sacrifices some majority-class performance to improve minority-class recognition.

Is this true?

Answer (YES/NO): YES